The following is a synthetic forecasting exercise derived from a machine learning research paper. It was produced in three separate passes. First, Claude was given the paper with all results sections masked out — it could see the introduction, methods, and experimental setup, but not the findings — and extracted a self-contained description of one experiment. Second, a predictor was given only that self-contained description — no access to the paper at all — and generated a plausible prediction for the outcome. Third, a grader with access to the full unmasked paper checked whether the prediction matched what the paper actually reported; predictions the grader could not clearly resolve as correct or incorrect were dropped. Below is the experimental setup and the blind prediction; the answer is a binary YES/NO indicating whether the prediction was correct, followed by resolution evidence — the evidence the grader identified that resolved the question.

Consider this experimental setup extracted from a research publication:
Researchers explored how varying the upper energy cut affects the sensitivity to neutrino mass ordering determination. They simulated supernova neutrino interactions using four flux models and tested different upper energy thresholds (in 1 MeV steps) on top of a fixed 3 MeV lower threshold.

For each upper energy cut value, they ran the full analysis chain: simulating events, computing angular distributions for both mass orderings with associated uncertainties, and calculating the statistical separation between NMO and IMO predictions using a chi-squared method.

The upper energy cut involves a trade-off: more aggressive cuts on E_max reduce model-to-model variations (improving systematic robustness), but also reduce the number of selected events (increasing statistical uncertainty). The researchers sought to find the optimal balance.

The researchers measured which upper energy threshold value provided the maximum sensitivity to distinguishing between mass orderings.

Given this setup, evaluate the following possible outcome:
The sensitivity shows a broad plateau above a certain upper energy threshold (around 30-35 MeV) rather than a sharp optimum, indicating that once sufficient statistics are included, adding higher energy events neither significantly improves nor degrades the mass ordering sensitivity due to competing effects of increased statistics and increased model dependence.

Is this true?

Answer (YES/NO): NO